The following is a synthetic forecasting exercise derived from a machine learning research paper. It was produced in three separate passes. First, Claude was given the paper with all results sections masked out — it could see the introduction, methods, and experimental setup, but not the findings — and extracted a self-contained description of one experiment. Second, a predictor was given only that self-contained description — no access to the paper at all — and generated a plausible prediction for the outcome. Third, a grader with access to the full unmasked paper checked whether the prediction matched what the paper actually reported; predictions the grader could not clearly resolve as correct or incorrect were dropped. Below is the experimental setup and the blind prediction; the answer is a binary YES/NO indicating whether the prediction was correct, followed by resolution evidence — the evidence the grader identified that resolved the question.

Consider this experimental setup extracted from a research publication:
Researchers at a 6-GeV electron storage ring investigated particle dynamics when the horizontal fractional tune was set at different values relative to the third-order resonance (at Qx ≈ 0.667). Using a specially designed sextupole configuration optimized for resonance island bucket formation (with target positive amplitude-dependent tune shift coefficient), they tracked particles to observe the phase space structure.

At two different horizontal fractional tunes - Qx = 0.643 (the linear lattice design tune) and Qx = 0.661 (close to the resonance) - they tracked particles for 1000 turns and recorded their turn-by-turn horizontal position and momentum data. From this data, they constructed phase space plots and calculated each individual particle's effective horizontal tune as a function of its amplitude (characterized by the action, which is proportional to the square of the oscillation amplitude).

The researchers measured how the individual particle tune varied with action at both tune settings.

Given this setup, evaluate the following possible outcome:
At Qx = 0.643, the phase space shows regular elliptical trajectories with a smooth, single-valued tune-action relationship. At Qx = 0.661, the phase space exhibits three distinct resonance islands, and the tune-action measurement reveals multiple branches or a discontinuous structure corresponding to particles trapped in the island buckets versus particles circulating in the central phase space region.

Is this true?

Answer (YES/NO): NO